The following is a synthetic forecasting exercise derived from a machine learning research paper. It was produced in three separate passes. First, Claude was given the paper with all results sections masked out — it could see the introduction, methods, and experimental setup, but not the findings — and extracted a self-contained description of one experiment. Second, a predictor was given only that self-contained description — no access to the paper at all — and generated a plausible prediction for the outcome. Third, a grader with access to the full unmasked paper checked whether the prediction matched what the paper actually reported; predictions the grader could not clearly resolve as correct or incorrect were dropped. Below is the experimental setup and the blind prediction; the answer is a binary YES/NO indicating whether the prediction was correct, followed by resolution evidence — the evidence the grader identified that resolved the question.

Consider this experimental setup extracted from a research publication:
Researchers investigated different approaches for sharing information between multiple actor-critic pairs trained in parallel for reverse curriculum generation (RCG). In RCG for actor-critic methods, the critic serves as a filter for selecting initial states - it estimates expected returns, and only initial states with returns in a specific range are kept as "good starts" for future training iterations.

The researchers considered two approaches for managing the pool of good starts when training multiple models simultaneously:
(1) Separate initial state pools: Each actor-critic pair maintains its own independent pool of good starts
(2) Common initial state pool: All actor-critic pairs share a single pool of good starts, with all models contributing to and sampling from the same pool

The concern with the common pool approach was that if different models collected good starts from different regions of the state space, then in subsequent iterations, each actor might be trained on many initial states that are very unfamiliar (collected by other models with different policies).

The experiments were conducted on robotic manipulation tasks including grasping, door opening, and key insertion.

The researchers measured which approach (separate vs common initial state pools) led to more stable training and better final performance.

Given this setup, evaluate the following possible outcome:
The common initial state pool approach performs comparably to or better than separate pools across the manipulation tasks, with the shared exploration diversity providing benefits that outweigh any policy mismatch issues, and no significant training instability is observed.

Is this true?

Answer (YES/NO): NO